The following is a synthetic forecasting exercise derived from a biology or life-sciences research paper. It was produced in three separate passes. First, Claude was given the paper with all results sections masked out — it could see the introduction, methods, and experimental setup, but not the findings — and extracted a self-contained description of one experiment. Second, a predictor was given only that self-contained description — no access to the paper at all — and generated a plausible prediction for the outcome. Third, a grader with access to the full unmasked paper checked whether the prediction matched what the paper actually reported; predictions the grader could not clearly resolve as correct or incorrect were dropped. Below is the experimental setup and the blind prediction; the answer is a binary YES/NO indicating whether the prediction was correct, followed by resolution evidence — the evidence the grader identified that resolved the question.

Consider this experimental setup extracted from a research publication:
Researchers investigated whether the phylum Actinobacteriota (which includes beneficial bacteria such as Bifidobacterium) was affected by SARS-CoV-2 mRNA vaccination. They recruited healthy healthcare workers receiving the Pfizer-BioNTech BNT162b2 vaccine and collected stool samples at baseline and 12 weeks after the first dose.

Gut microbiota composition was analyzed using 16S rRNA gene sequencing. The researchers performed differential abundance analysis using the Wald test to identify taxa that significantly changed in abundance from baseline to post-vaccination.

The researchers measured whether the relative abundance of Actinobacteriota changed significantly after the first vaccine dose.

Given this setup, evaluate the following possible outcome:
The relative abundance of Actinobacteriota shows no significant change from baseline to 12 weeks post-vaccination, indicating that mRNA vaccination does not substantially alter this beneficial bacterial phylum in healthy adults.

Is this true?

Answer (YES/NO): NO